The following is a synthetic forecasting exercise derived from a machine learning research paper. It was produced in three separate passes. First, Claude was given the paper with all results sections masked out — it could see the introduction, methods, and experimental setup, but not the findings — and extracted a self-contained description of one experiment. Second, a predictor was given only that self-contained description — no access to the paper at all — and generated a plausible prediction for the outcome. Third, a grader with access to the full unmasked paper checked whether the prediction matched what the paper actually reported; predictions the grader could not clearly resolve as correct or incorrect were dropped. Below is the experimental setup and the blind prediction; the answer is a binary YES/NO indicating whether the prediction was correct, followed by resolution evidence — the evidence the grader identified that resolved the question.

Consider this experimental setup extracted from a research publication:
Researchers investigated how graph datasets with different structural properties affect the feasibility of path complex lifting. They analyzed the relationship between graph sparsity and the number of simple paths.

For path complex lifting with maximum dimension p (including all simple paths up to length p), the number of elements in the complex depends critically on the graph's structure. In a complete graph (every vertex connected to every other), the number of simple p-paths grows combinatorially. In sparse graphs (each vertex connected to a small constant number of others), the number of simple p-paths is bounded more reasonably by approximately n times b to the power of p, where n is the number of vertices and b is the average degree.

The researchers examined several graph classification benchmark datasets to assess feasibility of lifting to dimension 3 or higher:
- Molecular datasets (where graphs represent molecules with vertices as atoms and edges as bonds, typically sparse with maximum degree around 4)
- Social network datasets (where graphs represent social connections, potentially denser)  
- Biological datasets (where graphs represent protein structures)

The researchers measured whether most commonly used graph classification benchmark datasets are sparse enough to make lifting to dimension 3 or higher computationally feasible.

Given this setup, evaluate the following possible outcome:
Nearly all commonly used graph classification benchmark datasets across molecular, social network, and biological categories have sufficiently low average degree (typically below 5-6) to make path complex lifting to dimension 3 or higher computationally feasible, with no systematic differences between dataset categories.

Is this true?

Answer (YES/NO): NO